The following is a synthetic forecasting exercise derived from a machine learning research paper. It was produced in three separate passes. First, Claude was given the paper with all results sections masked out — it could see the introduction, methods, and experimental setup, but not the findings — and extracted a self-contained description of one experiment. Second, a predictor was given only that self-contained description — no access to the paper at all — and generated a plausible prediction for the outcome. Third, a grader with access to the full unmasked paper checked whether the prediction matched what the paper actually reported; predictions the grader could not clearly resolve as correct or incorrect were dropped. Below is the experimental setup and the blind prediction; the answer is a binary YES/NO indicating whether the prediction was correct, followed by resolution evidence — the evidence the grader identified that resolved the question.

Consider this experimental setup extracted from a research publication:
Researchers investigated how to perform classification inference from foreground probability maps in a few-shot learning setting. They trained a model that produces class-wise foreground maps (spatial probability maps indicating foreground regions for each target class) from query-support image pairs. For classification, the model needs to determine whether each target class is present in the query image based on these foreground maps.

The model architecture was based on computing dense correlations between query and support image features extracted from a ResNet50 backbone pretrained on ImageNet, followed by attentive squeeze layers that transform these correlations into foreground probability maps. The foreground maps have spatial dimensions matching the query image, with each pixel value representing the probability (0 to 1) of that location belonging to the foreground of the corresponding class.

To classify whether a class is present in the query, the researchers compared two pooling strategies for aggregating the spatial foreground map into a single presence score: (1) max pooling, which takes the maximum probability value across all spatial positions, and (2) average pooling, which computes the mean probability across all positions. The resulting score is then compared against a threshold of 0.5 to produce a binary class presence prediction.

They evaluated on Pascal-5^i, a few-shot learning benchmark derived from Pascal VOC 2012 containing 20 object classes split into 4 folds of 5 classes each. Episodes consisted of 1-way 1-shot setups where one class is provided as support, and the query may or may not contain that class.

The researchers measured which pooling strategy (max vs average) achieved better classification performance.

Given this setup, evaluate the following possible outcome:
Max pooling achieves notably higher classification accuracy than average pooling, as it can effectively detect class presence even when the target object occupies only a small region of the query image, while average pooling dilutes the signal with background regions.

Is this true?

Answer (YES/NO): YES